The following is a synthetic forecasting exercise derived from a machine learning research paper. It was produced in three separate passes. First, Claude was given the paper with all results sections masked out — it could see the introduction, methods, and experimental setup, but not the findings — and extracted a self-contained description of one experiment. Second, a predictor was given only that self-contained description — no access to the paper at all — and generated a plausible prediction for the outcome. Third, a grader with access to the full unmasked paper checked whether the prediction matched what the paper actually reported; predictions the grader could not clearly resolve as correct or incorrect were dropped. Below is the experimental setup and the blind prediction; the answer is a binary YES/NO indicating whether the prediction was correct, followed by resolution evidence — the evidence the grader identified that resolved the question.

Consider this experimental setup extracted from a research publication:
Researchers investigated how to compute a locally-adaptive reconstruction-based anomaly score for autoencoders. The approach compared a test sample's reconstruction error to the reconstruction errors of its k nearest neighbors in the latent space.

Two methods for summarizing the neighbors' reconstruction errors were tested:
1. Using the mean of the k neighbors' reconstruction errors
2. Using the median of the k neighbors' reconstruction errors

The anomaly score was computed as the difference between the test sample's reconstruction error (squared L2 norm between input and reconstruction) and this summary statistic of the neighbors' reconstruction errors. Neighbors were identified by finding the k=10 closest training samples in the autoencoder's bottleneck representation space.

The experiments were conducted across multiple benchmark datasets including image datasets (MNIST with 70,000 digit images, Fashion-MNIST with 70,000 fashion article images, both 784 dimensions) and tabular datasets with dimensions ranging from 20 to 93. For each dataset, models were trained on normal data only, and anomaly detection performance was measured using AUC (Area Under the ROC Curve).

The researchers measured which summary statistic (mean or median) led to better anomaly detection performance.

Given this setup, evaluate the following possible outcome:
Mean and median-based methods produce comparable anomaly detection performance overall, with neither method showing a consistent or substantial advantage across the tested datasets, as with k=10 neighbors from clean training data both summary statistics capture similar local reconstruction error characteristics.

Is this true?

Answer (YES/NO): NO